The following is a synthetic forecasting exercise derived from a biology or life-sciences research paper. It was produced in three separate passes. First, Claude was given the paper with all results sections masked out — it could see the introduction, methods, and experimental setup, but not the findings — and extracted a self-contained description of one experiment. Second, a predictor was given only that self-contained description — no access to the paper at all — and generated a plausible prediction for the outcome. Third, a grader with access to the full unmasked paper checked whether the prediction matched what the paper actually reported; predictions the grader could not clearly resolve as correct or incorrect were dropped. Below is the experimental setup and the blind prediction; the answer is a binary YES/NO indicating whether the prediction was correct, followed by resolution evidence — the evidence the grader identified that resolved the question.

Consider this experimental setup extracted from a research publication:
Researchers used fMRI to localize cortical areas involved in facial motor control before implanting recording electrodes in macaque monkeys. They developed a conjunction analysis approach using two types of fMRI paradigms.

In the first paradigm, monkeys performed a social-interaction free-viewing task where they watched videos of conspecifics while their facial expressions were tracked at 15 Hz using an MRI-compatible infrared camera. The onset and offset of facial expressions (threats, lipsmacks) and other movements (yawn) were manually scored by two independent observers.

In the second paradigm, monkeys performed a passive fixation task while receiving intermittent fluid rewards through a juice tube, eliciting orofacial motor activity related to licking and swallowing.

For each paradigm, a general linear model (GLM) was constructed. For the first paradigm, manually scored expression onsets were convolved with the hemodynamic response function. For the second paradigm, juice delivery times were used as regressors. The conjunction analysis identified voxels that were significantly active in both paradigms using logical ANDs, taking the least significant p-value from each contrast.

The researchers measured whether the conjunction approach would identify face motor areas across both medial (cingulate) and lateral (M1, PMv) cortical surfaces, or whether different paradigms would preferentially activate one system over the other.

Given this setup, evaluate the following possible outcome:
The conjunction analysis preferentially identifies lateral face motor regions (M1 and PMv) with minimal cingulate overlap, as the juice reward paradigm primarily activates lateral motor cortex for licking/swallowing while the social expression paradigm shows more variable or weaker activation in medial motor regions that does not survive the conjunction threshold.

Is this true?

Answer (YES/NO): NO